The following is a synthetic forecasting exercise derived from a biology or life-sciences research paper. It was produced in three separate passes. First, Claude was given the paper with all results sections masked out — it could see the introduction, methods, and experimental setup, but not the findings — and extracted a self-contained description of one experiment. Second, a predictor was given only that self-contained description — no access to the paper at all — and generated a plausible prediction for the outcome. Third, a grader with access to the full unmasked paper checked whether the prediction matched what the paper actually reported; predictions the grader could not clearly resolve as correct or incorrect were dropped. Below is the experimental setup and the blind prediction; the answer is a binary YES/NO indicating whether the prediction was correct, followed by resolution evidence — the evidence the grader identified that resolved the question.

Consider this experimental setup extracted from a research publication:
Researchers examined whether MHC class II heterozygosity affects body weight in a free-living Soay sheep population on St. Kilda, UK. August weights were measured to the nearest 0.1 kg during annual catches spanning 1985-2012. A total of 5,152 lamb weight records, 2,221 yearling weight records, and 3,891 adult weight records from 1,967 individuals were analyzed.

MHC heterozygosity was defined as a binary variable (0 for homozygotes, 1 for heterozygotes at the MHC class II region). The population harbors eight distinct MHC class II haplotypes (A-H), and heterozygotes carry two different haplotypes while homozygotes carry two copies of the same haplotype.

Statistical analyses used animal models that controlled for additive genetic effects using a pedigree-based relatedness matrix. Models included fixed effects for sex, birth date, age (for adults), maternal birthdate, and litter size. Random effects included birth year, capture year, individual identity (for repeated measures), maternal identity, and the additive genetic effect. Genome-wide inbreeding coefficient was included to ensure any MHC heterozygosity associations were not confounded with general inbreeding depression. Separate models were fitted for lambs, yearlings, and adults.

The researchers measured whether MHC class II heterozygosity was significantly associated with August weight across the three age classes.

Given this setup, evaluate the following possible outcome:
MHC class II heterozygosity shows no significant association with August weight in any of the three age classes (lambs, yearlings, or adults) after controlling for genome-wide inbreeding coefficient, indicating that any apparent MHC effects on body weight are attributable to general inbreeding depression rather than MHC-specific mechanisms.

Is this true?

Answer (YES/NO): NO